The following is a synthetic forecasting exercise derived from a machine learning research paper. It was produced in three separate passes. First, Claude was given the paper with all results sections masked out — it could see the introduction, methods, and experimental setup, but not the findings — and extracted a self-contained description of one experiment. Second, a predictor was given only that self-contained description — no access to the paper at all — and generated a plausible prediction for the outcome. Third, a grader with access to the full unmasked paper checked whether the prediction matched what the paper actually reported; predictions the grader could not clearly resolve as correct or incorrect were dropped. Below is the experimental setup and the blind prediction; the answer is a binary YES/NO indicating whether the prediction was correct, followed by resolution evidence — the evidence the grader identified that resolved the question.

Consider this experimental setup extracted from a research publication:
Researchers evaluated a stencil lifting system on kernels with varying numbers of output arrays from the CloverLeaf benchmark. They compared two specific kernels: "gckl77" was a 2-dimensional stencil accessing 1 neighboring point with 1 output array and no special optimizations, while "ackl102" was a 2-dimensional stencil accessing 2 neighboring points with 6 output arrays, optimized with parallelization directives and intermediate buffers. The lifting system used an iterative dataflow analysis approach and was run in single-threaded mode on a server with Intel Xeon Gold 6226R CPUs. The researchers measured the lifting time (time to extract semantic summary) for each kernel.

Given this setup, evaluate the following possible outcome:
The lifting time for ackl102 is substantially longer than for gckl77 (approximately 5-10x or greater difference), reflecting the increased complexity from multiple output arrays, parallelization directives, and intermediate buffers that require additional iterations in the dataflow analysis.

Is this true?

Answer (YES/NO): YES